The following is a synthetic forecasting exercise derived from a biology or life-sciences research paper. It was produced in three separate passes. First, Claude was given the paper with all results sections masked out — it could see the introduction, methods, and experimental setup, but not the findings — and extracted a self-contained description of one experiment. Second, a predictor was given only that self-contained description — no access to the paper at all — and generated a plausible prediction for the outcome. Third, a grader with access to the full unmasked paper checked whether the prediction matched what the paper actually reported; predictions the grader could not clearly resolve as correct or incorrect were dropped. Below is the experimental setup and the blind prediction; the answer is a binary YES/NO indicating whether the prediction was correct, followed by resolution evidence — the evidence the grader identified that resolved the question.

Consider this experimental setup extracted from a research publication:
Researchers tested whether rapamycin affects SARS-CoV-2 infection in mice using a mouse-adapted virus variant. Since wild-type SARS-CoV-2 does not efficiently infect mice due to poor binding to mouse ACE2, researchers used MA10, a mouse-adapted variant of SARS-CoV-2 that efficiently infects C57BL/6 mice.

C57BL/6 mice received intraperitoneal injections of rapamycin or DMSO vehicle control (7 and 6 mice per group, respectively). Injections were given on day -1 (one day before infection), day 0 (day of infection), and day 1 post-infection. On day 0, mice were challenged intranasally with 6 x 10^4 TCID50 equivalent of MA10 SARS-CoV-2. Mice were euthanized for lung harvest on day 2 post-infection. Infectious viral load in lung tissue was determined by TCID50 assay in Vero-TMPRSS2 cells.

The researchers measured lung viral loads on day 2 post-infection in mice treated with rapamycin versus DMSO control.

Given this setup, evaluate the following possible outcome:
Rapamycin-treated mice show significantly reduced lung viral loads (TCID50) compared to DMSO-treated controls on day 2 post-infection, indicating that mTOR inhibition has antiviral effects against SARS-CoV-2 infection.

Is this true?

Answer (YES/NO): NO